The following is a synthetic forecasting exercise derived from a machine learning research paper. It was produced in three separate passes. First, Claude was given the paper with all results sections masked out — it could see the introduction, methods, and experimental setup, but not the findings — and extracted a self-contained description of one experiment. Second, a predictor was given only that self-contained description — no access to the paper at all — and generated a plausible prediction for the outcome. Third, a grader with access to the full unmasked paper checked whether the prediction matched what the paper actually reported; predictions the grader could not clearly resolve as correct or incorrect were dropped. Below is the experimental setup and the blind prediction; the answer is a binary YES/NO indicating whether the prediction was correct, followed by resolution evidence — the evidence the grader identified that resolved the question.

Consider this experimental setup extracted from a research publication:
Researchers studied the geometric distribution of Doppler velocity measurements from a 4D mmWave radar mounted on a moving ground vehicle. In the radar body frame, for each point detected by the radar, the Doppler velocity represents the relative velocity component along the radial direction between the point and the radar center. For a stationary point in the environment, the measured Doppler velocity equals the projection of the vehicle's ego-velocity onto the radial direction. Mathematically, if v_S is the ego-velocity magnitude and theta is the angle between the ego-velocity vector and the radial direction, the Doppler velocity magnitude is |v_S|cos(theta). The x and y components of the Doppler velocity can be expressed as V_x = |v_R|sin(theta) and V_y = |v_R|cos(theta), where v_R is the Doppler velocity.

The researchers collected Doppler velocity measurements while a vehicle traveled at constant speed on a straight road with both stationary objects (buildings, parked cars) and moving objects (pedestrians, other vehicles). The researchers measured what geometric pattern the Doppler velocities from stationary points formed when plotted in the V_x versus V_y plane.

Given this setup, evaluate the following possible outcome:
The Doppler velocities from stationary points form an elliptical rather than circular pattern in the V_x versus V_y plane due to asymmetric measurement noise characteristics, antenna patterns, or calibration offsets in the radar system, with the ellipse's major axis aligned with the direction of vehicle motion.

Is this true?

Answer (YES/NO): NO